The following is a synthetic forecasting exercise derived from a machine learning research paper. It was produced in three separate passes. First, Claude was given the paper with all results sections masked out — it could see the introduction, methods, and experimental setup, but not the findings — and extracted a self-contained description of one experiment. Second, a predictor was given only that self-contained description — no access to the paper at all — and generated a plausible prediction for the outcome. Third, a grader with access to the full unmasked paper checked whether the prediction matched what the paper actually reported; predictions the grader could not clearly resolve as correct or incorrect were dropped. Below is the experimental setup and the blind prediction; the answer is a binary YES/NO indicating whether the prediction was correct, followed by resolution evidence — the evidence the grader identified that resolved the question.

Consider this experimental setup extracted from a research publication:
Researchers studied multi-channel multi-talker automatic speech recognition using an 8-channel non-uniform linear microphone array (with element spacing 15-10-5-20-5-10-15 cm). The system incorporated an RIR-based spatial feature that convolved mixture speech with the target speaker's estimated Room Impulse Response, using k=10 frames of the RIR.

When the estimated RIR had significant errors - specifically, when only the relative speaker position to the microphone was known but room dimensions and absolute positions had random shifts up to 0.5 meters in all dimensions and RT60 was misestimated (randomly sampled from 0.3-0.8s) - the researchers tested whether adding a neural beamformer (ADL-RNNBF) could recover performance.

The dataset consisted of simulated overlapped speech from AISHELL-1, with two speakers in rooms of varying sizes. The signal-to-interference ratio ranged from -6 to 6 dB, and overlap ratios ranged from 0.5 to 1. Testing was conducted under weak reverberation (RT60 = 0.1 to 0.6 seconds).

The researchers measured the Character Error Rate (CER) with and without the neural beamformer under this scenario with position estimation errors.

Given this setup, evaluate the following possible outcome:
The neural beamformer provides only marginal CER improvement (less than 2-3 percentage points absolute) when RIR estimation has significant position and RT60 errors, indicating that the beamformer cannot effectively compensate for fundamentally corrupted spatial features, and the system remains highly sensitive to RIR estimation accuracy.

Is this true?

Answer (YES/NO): NO